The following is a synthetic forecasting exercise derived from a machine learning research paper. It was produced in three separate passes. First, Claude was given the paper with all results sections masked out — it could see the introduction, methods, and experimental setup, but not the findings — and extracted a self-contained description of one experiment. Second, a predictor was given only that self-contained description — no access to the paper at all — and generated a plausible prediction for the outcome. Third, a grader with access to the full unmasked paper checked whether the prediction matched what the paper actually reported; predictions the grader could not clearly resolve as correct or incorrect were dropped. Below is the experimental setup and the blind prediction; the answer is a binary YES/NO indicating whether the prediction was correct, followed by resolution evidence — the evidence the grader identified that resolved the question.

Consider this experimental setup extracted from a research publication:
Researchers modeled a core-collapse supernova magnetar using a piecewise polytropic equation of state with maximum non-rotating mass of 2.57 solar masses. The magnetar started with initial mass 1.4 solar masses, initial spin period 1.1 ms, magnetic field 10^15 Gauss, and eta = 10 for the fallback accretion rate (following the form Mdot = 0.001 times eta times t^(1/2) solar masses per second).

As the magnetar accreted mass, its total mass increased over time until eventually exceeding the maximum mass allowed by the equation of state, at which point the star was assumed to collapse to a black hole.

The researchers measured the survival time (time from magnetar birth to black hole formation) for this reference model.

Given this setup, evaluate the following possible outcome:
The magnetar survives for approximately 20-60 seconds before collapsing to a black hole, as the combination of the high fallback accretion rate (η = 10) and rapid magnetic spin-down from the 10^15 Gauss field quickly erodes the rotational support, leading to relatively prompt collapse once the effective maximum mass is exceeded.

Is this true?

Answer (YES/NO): YES